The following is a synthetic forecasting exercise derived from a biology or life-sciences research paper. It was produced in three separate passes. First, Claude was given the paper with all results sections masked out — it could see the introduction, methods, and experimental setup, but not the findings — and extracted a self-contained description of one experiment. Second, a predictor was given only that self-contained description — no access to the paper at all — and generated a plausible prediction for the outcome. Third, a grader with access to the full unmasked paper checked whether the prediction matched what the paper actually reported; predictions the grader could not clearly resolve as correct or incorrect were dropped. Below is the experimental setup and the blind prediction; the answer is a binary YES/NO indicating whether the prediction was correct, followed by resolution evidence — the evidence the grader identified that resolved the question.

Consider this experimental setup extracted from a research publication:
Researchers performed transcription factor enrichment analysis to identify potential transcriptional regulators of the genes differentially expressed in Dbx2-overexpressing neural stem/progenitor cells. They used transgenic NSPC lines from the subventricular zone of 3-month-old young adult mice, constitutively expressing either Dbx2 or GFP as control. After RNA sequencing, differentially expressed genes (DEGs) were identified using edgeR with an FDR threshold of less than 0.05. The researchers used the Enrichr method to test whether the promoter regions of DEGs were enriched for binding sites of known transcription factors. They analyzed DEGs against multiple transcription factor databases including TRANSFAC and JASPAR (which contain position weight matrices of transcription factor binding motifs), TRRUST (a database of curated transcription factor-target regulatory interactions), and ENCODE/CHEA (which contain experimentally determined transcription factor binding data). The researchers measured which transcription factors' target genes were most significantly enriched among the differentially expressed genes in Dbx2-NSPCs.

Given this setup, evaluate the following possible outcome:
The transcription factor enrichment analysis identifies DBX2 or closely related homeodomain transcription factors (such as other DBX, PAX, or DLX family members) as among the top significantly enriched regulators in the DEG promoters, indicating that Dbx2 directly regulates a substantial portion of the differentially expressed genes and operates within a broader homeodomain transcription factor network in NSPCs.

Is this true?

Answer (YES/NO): NO